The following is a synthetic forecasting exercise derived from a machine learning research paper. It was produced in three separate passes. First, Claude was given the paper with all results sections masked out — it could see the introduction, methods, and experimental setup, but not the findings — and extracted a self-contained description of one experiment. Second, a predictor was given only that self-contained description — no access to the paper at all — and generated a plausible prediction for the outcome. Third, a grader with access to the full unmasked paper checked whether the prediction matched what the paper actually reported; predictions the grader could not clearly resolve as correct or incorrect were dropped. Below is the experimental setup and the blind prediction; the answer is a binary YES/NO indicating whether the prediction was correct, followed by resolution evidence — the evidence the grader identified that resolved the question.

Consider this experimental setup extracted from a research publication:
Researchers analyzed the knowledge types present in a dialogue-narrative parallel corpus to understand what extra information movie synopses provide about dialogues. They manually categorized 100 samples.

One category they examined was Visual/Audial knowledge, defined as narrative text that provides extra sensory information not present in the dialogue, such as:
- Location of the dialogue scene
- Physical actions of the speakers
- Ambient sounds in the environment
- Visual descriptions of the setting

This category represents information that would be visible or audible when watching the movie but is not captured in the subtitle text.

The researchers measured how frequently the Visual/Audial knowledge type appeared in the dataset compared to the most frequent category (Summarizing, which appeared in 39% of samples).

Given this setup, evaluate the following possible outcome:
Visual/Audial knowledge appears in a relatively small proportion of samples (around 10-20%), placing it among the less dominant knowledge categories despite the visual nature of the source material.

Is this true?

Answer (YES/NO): NO